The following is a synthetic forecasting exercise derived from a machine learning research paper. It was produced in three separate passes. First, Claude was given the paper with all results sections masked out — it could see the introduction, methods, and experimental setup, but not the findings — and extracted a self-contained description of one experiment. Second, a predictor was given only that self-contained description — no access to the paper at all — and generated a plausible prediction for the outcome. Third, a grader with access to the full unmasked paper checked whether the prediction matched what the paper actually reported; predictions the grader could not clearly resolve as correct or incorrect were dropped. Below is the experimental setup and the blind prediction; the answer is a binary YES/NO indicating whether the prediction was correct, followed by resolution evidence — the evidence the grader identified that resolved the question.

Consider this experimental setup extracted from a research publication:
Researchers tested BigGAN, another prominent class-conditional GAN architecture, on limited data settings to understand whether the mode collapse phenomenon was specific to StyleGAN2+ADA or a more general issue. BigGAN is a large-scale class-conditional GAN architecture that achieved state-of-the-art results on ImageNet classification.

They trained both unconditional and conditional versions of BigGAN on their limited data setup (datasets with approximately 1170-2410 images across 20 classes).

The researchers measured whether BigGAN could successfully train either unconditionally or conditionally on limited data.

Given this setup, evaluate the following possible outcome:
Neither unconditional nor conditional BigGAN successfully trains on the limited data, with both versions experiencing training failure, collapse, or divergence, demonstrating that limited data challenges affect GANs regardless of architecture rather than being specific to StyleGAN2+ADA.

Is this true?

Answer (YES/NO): YES